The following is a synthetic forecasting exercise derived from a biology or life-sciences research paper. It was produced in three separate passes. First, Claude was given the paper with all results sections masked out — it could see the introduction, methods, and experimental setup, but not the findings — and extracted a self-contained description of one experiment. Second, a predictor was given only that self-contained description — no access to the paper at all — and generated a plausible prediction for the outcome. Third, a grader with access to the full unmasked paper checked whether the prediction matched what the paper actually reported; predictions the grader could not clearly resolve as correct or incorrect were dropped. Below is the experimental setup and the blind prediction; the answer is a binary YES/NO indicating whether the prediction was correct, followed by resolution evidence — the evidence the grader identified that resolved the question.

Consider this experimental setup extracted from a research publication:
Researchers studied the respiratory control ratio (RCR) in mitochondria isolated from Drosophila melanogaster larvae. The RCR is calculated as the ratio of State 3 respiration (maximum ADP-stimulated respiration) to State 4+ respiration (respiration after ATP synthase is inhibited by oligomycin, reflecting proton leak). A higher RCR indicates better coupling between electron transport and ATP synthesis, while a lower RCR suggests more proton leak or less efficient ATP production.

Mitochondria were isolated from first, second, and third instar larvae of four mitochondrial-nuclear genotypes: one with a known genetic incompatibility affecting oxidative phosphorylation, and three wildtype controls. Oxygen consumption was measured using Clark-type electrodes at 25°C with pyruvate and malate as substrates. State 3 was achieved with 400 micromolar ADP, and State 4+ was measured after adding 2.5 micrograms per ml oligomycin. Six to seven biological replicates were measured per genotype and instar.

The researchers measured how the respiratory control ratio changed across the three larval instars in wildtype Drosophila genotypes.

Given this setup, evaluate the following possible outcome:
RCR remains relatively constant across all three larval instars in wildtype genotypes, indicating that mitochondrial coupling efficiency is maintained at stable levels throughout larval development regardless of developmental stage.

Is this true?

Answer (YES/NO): NO